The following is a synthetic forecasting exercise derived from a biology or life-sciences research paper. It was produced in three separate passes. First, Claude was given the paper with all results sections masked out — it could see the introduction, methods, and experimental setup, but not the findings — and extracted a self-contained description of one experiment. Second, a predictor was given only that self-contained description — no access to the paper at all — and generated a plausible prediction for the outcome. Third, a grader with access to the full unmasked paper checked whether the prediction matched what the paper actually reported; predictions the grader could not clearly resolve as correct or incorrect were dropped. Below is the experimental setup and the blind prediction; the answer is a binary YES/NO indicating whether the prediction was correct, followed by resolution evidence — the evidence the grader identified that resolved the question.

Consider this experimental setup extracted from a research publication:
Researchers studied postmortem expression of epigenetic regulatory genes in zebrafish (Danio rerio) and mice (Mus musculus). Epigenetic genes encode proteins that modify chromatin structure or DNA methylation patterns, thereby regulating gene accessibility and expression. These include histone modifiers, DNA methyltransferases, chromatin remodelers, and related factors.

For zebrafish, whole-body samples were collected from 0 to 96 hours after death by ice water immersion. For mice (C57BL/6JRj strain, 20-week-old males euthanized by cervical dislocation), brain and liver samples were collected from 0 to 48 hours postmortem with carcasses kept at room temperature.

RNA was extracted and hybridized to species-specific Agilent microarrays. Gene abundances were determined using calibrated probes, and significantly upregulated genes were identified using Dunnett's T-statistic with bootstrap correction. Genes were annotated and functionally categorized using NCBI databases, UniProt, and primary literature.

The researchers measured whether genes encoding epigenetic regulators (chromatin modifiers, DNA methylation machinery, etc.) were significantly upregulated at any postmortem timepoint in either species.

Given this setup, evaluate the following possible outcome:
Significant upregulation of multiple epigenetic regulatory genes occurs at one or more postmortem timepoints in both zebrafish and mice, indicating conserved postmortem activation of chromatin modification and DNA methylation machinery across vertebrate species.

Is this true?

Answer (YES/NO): YES